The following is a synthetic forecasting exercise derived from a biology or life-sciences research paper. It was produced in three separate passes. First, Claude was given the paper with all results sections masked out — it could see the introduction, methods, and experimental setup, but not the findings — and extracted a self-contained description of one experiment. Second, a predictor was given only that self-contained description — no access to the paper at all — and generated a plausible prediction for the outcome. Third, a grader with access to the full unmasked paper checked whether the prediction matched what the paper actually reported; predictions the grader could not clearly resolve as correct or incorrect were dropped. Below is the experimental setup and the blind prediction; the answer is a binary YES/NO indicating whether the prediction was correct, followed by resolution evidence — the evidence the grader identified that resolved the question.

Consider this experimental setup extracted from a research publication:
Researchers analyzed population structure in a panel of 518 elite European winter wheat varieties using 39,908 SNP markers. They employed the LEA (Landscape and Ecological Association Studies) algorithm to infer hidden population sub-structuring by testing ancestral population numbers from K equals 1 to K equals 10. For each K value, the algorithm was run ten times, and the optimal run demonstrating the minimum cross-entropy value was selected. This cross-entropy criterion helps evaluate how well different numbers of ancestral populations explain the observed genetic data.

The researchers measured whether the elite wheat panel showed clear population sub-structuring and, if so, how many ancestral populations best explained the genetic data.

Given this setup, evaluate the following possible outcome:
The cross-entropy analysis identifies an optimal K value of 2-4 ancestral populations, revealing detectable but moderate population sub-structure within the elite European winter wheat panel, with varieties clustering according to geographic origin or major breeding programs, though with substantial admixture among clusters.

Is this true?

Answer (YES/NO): NO